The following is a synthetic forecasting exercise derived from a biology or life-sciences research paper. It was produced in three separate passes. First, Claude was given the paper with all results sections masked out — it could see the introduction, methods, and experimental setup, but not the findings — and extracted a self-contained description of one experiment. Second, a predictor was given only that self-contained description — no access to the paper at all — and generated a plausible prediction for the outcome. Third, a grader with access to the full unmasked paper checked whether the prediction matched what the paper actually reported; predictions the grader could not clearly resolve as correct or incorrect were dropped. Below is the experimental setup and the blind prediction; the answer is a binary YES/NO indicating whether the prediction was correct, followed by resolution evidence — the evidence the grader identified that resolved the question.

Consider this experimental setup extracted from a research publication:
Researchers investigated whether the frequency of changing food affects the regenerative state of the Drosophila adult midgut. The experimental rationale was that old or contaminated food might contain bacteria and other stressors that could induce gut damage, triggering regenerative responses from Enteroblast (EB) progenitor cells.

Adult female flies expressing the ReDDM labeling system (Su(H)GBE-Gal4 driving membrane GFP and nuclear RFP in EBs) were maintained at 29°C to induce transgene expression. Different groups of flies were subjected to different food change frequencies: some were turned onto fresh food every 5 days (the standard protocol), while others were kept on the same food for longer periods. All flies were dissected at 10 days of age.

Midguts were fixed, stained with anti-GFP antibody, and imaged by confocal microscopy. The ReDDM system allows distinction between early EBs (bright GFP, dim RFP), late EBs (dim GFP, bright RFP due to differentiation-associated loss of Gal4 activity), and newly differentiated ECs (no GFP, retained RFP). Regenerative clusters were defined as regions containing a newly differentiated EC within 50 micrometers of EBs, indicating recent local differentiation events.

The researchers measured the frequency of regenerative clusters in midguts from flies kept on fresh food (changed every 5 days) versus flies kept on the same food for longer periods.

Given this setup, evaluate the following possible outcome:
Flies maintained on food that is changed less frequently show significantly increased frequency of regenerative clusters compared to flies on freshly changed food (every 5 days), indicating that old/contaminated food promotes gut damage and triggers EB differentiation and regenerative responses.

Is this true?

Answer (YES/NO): YES